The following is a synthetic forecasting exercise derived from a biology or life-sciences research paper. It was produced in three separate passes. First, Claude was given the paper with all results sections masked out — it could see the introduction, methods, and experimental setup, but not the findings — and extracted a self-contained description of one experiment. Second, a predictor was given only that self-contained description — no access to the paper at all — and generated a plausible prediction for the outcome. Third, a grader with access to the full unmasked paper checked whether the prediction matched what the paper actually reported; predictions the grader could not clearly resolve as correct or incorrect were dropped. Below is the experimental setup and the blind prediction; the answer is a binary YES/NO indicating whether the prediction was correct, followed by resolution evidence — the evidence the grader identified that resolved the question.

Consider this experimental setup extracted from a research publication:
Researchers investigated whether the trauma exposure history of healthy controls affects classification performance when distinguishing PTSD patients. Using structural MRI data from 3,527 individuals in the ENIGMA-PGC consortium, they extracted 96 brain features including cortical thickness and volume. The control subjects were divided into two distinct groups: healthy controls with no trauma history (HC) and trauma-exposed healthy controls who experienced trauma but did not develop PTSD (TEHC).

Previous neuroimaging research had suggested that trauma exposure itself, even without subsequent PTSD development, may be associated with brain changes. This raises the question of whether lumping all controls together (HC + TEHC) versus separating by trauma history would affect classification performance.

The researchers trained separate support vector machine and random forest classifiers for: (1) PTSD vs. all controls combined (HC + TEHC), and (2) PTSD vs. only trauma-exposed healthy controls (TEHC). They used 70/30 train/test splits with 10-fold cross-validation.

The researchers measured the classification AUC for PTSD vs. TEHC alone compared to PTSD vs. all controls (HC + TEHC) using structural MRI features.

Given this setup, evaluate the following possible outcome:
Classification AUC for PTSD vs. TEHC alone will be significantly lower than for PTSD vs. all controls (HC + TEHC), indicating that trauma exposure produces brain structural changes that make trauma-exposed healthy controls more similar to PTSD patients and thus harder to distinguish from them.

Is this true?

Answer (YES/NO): NO